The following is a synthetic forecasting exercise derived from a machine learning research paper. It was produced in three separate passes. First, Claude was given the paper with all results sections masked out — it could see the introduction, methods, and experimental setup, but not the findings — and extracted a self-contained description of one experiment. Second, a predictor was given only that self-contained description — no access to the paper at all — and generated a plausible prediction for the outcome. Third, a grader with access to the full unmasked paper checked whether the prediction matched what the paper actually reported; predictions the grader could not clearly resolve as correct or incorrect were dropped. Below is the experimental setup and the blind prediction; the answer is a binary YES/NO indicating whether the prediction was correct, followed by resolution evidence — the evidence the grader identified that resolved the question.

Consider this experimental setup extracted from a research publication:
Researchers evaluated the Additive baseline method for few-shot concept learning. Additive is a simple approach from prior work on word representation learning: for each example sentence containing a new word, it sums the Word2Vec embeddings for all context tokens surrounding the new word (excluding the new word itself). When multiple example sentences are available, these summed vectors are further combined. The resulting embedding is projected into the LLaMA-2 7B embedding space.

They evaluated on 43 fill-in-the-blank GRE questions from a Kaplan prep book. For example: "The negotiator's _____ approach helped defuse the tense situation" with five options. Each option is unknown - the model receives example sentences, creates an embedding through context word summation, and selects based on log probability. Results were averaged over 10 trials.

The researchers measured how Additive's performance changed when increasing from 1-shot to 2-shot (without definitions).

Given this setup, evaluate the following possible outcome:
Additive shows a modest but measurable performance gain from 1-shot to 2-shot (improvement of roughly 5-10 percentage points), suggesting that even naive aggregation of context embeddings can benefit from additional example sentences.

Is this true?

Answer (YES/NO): NO